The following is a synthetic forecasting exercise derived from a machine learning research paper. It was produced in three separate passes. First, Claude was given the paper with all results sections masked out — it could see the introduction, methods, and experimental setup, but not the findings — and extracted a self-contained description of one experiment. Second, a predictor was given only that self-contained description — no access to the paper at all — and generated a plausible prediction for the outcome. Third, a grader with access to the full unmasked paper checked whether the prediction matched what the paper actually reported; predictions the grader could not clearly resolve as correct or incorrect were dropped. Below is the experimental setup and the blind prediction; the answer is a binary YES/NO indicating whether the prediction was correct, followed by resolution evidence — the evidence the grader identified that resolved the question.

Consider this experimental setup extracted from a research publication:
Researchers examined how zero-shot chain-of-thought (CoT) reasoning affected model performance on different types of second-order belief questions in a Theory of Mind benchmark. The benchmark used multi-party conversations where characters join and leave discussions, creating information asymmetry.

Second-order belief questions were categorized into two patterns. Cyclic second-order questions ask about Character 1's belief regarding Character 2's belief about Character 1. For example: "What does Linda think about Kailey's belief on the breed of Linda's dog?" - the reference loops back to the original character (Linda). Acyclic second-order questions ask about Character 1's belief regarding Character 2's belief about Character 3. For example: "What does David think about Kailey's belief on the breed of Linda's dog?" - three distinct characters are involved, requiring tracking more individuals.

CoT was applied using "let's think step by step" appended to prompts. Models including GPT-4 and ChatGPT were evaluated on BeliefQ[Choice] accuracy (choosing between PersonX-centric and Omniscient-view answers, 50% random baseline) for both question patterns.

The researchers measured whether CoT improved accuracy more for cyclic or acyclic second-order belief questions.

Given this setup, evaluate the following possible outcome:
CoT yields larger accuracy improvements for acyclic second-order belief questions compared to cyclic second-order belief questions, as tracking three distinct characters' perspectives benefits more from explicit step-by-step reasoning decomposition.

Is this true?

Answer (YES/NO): YES